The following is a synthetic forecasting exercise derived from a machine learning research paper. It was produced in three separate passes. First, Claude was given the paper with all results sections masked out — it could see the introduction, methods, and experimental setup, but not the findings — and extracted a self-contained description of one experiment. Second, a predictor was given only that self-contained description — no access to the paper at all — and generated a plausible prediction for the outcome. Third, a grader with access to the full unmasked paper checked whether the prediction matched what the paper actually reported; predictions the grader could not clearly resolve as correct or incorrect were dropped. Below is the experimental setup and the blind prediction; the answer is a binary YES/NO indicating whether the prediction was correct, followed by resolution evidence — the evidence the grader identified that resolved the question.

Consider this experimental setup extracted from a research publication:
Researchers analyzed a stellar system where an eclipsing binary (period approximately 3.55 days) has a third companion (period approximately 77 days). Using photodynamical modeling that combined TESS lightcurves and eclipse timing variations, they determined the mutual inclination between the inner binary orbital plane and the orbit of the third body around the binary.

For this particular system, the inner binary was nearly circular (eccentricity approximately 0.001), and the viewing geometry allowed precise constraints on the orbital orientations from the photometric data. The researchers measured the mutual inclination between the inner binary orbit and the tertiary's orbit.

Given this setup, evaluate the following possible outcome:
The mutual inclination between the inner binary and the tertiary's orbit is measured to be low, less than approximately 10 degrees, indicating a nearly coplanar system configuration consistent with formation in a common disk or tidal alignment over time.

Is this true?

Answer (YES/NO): YES